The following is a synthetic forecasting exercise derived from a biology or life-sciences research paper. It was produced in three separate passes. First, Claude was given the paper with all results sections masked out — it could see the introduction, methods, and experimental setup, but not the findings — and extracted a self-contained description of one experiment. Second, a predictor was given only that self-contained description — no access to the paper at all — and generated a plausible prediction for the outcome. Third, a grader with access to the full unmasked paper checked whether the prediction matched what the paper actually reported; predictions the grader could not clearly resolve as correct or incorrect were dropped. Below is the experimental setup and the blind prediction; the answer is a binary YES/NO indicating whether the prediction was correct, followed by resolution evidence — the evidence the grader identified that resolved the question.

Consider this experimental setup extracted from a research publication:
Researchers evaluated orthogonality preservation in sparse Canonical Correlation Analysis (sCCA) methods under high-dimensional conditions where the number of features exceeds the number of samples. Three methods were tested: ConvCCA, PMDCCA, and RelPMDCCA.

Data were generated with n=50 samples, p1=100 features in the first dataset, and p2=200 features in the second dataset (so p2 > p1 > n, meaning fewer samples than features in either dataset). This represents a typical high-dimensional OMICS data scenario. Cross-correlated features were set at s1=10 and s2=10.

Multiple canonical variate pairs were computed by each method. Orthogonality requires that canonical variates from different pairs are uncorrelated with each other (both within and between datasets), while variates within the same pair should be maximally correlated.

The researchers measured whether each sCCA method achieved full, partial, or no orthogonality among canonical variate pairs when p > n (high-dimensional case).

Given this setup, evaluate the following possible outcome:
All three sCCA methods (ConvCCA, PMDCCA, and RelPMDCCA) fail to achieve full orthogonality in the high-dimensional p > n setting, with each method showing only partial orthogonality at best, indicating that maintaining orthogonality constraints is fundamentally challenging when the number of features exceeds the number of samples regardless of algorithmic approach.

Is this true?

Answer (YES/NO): NO